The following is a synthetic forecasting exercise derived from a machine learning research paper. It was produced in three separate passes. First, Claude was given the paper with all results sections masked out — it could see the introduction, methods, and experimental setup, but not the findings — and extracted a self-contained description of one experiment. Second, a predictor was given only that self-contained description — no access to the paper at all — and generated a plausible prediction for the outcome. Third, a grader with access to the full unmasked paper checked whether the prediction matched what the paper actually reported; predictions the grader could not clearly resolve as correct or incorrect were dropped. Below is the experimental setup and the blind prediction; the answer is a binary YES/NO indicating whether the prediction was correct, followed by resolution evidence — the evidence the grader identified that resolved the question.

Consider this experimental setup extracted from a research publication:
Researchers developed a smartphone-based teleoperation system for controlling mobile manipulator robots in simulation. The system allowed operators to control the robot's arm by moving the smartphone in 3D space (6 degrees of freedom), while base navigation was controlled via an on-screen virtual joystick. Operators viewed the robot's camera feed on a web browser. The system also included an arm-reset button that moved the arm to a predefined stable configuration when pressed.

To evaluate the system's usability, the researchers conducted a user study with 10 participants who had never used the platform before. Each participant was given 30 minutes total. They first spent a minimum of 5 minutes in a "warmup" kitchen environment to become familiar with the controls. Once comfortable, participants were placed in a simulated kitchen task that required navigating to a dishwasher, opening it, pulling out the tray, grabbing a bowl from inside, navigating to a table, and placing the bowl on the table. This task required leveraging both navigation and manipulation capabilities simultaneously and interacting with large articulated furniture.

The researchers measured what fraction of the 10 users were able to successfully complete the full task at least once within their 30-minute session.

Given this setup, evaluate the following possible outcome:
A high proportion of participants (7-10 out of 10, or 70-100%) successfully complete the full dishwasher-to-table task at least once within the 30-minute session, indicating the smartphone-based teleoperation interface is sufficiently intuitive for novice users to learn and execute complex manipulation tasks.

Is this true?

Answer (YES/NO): NO